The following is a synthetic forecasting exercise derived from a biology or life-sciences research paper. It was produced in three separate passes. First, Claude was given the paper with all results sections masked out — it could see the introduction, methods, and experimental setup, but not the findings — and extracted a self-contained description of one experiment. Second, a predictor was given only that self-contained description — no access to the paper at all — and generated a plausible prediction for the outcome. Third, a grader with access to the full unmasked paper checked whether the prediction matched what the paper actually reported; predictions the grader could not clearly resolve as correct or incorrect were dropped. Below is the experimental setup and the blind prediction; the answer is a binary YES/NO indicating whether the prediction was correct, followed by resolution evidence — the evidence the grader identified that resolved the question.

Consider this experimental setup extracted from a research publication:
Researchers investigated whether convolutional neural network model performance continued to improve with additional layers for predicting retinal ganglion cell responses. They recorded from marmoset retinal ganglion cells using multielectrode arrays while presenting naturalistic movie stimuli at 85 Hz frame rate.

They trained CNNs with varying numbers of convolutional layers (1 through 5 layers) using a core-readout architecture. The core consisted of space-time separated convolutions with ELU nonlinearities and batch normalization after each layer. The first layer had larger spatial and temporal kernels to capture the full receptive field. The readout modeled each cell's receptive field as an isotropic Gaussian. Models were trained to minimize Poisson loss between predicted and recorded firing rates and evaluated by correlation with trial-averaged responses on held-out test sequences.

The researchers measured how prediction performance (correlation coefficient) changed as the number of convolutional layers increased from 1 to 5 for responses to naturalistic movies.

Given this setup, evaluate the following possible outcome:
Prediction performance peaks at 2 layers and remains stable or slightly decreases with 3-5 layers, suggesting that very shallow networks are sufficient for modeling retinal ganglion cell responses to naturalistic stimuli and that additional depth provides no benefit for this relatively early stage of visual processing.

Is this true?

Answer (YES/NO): NO